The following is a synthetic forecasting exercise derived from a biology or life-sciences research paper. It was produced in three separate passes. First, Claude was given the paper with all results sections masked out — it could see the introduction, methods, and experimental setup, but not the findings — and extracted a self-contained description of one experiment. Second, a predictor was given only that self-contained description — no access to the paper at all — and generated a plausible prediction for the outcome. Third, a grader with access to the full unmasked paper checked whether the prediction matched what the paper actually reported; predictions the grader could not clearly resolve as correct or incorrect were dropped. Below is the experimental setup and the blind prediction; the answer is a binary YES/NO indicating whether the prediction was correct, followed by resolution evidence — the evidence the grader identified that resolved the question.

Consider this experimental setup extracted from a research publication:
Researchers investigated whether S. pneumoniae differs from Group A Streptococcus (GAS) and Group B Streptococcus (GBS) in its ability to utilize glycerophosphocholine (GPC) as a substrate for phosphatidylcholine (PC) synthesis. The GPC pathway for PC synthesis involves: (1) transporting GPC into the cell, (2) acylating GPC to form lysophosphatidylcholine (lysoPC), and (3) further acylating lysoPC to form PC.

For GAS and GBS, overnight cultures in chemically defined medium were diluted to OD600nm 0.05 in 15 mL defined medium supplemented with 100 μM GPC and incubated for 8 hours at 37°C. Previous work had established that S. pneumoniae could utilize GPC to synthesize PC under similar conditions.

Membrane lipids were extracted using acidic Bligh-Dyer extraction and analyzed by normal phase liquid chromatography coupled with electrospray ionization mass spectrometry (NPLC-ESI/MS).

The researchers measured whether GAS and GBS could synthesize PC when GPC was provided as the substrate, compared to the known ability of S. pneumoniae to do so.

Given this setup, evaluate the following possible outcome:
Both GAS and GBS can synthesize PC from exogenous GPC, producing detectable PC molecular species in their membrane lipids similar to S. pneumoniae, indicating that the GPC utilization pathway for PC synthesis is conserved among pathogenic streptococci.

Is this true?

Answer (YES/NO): NO